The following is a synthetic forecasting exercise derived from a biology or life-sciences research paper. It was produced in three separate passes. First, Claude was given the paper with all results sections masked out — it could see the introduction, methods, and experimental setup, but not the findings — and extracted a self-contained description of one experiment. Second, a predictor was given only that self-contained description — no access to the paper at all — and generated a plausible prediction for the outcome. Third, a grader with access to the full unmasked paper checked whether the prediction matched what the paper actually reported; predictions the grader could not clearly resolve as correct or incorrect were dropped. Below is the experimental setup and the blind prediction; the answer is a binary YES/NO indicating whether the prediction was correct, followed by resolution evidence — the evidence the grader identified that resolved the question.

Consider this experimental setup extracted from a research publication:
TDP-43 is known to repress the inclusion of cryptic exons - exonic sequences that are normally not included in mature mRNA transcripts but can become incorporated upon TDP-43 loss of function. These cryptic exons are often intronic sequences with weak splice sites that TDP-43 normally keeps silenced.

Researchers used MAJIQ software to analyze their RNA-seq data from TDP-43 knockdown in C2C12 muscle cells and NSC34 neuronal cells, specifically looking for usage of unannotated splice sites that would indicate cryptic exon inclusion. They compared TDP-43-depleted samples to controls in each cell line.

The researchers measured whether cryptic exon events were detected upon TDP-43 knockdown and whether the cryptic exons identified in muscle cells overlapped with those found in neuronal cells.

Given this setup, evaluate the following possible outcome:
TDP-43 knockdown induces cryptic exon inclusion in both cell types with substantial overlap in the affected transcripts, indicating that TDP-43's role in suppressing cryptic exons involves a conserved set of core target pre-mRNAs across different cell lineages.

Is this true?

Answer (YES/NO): NO